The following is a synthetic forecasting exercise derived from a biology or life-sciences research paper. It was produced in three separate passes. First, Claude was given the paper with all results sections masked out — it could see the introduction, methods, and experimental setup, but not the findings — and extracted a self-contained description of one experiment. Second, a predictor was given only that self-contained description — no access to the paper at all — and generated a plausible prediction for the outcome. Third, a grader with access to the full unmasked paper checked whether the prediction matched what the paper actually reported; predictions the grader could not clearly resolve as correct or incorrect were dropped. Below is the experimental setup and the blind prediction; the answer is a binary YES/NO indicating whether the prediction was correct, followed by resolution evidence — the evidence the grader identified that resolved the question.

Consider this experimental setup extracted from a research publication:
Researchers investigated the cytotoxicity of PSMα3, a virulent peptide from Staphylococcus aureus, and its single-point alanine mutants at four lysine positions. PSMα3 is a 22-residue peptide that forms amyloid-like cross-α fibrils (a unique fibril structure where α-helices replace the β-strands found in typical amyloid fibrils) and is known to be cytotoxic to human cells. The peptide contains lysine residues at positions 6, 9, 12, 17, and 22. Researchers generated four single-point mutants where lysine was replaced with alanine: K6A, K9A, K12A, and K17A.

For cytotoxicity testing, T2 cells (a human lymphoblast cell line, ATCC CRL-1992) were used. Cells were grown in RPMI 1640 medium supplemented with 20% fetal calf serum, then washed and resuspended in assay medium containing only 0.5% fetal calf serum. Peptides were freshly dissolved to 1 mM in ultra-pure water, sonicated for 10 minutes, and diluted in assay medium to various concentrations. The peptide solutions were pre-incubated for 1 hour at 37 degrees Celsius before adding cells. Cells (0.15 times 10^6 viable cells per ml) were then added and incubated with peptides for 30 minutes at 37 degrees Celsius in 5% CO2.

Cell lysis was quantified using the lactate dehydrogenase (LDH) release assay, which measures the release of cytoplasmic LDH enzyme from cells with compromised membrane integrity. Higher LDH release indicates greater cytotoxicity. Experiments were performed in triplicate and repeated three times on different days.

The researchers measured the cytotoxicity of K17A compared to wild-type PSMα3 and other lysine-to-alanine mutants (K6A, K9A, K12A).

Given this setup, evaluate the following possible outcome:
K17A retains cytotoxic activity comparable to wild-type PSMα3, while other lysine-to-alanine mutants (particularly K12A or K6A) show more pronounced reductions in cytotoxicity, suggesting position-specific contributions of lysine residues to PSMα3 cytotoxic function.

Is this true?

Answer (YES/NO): NO